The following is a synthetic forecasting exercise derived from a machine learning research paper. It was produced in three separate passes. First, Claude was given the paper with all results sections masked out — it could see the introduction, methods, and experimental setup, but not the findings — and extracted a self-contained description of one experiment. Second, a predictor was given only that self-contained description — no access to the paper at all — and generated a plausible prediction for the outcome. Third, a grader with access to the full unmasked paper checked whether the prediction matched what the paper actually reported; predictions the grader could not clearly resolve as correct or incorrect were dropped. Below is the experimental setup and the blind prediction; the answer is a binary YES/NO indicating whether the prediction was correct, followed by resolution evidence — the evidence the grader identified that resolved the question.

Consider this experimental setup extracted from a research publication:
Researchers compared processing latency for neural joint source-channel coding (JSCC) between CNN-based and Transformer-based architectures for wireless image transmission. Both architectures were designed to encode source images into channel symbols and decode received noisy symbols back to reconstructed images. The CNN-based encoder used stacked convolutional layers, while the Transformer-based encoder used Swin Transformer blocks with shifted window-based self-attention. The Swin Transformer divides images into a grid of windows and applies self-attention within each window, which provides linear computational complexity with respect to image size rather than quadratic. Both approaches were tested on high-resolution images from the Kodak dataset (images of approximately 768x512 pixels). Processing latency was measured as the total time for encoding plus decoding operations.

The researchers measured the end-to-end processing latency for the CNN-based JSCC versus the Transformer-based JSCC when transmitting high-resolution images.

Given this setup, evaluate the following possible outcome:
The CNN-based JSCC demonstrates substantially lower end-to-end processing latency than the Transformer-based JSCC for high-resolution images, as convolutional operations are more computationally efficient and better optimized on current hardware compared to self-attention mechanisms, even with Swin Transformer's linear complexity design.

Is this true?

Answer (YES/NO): NO